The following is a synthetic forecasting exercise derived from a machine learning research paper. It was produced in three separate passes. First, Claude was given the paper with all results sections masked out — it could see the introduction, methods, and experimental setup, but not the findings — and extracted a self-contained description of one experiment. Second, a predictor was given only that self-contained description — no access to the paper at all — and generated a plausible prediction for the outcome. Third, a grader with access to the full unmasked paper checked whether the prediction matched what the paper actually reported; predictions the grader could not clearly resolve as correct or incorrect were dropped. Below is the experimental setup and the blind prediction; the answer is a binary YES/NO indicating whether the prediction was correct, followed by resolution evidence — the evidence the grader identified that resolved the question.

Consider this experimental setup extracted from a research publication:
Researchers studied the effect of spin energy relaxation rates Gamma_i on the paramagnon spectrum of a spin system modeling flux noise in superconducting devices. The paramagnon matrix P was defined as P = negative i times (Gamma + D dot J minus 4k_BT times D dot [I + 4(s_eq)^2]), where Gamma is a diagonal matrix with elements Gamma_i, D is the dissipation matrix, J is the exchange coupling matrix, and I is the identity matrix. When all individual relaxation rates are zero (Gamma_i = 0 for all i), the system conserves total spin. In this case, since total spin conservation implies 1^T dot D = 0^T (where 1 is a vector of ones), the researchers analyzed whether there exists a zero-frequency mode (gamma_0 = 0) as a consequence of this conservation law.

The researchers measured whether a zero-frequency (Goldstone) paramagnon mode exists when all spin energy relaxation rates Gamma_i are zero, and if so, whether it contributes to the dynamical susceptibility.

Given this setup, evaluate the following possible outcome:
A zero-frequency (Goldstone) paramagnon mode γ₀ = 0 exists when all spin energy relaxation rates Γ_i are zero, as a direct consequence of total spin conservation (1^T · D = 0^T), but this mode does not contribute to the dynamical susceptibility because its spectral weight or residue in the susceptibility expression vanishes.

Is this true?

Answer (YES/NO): YES